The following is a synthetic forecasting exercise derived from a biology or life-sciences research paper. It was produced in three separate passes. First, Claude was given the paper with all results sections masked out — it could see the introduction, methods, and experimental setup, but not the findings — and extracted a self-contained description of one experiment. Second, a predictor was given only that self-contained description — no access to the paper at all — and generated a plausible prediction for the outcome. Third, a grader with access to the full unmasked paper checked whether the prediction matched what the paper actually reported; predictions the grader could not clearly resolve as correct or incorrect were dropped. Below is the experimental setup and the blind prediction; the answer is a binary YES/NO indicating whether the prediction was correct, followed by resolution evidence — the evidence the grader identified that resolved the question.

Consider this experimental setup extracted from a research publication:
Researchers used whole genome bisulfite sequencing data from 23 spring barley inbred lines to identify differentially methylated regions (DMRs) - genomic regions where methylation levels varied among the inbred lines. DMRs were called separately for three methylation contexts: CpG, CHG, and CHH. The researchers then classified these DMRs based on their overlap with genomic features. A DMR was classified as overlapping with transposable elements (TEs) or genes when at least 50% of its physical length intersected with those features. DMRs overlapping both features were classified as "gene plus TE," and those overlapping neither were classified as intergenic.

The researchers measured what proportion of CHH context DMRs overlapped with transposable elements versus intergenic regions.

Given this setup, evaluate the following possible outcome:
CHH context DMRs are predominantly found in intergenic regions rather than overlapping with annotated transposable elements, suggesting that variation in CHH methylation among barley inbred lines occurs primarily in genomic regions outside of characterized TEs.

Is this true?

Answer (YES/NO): NO